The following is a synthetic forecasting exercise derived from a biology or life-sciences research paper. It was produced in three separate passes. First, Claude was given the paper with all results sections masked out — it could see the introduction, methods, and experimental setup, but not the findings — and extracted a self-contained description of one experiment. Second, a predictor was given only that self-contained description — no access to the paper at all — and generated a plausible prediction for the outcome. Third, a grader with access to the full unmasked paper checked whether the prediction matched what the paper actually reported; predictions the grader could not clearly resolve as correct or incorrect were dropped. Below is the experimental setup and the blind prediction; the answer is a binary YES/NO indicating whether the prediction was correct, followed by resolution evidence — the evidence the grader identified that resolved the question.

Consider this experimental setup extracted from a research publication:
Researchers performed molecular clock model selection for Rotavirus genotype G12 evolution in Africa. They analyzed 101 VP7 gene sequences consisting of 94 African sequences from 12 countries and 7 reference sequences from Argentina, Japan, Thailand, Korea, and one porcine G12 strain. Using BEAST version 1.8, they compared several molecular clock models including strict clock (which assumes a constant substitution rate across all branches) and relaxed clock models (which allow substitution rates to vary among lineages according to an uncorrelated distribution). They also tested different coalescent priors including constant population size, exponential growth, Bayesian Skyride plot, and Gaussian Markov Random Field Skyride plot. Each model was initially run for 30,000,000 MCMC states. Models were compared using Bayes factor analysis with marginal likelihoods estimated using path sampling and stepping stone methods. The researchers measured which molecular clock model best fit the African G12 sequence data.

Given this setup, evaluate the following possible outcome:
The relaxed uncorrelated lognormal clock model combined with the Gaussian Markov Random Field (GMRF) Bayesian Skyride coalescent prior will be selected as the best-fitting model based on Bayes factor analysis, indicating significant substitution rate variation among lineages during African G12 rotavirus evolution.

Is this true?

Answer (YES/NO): NO